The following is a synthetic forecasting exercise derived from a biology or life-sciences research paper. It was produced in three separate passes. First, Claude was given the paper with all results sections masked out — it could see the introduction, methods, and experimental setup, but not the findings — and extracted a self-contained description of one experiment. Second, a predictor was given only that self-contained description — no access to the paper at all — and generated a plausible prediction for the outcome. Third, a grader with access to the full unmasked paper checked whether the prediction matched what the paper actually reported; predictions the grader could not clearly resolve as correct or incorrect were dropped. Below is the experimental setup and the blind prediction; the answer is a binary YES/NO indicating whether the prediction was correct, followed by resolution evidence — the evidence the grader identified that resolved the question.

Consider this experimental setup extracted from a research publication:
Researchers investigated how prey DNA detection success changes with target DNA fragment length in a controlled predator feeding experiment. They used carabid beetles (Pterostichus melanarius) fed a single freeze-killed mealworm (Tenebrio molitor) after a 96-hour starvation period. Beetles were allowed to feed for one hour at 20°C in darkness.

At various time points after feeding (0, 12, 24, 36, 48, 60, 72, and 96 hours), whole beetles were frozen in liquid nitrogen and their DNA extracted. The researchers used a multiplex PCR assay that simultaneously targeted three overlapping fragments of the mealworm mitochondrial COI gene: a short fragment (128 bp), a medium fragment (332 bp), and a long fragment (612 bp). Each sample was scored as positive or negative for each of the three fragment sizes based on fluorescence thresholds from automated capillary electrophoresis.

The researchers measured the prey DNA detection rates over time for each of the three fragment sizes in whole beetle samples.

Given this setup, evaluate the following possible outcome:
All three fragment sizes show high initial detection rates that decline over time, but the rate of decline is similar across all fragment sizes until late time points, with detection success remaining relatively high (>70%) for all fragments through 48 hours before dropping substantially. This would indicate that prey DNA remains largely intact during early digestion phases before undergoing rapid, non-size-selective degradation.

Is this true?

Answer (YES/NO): NO